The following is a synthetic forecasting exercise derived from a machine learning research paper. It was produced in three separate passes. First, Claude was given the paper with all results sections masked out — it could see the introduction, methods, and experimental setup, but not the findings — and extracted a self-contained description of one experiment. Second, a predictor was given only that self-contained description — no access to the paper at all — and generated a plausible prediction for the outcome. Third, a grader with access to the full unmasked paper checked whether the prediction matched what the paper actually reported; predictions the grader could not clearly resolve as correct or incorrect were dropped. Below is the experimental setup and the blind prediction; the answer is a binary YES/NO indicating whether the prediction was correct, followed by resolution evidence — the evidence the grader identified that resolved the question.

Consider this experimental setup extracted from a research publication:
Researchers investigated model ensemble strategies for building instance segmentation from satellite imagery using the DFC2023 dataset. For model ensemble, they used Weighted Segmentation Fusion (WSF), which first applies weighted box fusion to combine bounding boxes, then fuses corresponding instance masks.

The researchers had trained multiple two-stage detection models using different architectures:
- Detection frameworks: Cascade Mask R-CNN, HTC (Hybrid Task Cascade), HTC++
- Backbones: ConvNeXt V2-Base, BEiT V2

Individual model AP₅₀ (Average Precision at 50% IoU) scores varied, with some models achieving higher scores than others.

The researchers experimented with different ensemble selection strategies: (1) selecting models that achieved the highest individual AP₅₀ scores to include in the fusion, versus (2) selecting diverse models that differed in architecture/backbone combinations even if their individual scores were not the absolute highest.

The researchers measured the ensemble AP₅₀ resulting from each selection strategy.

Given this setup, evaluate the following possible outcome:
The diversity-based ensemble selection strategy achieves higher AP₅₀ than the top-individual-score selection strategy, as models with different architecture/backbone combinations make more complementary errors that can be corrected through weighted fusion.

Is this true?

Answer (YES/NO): YES